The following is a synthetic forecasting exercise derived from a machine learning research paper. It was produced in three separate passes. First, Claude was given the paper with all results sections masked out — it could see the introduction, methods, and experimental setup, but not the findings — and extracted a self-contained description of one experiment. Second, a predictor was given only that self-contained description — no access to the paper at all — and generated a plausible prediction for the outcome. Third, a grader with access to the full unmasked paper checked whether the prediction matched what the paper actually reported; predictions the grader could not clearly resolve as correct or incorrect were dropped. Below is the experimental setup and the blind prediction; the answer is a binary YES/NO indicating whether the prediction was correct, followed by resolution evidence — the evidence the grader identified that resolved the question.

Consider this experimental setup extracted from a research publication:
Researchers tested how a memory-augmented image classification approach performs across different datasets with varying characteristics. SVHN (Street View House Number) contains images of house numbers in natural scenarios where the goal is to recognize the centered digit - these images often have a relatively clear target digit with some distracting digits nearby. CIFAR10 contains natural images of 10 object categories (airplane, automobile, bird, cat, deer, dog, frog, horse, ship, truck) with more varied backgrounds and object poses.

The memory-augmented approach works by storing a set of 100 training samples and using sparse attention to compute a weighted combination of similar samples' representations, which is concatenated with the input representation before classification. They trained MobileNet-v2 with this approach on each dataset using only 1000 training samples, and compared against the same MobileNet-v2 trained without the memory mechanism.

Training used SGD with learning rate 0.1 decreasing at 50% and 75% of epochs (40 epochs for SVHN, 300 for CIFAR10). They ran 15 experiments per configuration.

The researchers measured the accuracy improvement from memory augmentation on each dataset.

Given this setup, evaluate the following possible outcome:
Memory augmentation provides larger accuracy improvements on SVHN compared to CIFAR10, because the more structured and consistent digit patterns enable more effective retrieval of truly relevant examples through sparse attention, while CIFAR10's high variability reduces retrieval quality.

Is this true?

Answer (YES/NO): YES